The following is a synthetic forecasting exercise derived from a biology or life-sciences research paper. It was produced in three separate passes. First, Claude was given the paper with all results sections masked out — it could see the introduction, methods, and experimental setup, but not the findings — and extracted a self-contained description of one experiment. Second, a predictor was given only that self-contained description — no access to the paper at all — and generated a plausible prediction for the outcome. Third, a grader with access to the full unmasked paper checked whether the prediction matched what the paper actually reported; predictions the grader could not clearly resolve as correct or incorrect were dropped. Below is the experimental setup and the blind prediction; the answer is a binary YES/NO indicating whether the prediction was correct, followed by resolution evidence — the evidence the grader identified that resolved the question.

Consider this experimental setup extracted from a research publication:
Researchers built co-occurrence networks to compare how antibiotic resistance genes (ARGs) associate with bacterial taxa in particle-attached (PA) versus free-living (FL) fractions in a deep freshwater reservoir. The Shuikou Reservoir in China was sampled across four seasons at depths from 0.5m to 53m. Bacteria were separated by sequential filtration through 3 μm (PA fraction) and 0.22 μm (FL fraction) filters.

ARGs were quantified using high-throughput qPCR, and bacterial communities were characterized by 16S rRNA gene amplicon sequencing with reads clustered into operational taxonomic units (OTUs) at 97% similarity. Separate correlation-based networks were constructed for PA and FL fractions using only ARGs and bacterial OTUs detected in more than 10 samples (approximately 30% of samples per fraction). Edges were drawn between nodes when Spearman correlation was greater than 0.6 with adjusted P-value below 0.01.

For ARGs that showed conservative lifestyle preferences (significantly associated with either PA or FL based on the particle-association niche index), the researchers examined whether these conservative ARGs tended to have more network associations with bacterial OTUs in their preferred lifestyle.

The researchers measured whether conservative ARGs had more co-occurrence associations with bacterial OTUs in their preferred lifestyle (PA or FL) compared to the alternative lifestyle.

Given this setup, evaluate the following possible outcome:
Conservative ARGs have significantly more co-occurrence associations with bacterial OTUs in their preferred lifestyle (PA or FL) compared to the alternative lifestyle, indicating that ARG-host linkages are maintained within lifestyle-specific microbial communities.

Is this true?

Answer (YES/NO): YES